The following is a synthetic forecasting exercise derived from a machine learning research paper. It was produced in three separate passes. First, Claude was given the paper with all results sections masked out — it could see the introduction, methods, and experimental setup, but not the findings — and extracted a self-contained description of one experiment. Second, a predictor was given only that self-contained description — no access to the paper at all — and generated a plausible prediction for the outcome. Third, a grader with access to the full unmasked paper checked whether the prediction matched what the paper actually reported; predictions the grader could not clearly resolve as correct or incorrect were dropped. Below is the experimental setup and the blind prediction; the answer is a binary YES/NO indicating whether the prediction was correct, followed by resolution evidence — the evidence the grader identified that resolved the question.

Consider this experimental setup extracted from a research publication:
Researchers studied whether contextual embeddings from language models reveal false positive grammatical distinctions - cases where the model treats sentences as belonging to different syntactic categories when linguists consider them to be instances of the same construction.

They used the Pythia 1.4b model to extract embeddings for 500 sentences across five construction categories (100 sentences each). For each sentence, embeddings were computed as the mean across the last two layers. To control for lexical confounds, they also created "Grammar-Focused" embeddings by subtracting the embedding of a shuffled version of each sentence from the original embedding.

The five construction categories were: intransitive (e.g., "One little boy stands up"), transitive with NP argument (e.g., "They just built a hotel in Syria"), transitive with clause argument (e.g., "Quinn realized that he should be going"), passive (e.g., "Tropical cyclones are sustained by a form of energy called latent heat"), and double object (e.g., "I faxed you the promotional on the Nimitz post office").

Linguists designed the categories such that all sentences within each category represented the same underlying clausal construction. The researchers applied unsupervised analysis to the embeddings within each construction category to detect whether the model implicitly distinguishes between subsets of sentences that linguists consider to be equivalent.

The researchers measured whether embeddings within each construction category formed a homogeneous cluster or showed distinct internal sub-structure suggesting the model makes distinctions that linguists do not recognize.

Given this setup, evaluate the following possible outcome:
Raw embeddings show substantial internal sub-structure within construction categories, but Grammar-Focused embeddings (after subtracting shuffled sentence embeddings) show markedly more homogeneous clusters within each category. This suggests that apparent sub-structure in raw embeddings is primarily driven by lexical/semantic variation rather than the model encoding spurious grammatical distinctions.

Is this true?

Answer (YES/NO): NO